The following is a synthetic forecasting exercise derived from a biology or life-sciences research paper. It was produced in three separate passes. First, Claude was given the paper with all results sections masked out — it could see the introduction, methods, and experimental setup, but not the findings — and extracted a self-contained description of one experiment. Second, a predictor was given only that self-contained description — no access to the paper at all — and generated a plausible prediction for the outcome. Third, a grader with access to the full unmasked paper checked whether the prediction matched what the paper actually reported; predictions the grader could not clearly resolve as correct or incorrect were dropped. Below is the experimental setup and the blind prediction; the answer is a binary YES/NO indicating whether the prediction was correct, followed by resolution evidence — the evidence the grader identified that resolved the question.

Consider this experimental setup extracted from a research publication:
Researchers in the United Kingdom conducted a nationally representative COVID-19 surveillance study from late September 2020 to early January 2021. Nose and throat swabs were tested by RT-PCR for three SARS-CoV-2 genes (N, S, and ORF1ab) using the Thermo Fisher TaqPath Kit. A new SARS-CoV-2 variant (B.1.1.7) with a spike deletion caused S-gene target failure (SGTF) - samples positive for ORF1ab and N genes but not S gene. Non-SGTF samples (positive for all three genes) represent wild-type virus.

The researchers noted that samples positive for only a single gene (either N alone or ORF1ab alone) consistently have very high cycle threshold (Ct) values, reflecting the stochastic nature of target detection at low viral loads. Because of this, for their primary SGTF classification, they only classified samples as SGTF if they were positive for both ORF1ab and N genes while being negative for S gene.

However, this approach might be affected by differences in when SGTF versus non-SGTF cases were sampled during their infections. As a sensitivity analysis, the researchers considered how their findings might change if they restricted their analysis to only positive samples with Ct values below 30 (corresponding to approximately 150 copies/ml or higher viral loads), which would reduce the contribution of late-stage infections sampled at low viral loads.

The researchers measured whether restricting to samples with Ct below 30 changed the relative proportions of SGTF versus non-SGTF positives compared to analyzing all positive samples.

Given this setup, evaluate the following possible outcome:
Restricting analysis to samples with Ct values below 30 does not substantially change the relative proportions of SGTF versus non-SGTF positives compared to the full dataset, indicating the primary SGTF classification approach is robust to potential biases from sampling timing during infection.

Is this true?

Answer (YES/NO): YES